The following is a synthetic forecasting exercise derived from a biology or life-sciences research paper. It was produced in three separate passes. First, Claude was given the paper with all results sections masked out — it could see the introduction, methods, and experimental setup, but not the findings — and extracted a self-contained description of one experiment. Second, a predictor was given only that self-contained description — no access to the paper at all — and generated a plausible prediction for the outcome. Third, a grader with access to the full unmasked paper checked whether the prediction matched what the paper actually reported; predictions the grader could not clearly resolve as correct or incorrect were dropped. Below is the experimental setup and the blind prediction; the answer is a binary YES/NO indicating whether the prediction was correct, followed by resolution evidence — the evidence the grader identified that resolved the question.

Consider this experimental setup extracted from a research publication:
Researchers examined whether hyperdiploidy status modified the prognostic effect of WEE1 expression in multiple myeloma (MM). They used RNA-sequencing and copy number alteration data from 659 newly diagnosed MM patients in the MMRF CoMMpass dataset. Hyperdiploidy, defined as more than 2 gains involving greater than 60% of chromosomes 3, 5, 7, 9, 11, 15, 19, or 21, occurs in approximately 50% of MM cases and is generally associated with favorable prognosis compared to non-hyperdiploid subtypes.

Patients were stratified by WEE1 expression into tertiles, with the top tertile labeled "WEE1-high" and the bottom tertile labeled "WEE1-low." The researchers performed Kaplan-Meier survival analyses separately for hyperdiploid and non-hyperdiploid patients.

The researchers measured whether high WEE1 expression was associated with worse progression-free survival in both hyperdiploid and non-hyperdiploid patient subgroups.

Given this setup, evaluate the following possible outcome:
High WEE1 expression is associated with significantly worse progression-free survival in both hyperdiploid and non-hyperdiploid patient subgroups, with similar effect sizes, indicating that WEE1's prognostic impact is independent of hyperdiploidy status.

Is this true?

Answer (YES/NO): YES